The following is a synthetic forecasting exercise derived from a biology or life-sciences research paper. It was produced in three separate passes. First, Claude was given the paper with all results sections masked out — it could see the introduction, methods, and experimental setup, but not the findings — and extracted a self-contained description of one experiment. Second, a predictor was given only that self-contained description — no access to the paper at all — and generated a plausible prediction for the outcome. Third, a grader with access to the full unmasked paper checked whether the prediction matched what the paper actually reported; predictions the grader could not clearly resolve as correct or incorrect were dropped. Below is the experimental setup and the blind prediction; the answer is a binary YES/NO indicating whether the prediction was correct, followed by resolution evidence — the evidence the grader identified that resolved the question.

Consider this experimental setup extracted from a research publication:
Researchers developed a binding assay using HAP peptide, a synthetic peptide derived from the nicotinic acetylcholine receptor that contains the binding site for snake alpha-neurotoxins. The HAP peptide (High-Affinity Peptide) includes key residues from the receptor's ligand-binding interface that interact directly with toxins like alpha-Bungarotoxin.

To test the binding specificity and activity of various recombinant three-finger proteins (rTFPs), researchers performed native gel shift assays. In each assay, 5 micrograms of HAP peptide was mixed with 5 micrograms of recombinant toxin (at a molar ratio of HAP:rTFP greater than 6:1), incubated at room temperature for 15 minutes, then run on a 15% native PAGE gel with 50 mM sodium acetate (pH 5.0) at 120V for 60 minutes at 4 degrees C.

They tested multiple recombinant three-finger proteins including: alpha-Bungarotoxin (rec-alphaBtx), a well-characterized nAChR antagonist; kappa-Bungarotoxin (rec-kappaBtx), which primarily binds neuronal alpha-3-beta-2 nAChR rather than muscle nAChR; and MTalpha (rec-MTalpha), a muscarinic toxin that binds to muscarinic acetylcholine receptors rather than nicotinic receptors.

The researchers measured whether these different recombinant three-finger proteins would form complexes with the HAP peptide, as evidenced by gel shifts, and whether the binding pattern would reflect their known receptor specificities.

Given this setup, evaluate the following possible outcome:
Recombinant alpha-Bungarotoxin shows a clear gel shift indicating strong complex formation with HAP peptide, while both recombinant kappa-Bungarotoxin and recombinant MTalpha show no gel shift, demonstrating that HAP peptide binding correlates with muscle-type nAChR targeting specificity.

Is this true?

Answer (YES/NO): YES